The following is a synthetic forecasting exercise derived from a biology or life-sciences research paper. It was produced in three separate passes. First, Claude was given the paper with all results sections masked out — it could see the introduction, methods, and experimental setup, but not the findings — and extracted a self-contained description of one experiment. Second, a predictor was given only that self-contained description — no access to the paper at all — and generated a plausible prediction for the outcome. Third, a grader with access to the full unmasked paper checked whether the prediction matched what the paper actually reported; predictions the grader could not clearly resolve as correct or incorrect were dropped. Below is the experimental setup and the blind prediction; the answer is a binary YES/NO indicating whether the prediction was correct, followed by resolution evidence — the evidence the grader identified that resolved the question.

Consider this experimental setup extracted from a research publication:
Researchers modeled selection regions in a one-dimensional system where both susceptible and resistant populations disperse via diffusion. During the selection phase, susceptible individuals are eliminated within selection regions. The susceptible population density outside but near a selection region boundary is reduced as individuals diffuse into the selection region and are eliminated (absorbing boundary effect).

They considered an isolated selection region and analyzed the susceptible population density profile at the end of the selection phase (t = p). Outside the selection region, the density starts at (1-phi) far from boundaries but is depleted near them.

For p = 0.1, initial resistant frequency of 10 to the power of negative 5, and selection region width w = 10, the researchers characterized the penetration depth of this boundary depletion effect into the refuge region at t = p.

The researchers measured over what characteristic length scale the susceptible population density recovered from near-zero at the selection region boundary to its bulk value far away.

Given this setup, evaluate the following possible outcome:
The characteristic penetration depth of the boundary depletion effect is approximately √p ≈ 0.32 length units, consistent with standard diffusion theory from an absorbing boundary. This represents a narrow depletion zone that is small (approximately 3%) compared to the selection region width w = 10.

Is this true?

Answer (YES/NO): YES